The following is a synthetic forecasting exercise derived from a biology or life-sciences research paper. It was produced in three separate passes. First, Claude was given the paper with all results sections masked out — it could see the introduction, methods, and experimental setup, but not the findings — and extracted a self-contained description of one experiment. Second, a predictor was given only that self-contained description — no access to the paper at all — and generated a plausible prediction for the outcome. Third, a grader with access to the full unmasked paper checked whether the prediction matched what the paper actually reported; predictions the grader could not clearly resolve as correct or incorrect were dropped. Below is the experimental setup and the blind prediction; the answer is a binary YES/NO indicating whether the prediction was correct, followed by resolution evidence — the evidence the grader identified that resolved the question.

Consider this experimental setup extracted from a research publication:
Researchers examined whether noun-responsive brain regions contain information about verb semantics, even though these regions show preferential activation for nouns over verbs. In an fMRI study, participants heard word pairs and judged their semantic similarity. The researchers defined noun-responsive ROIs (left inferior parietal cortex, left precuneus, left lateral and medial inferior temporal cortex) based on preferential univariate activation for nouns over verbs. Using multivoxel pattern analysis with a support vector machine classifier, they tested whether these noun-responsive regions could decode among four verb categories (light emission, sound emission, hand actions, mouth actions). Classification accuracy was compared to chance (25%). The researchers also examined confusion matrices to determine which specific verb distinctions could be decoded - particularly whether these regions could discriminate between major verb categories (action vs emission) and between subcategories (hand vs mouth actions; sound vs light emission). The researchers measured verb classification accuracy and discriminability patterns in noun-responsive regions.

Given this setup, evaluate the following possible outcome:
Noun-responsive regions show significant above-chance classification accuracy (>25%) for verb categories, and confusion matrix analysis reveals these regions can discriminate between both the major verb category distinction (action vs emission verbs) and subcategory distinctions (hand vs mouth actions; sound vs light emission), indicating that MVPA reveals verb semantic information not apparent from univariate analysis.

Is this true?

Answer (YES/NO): NO